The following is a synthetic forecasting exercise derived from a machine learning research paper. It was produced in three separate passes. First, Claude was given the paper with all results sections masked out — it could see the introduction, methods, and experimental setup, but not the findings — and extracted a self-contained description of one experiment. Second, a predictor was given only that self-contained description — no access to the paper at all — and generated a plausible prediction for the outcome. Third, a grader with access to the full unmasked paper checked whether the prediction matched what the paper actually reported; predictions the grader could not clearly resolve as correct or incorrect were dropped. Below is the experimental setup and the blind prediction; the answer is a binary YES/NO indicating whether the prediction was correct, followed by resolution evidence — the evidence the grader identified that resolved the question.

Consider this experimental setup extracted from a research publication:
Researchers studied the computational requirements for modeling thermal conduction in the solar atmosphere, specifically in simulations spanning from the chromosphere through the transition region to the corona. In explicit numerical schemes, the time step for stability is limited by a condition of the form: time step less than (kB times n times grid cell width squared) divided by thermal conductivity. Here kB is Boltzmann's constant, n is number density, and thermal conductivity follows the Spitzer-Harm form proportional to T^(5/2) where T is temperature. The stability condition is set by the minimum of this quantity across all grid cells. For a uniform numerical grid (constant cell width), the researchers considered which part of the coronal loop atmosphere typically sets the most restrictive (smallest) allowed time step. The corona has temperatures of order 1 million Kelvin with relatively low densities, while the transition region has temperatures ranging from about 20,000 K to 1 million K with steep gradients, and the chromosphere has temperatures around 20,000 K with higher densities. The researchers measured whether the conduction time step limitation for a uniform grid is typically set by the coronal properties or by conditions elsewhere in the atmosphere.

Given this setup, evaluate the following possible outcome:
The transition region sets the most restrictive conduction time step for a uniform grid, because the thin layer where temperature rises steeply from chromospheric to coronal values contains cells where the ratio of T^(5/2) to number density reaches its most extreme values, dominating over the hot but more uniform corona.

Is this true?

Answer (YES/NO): NO